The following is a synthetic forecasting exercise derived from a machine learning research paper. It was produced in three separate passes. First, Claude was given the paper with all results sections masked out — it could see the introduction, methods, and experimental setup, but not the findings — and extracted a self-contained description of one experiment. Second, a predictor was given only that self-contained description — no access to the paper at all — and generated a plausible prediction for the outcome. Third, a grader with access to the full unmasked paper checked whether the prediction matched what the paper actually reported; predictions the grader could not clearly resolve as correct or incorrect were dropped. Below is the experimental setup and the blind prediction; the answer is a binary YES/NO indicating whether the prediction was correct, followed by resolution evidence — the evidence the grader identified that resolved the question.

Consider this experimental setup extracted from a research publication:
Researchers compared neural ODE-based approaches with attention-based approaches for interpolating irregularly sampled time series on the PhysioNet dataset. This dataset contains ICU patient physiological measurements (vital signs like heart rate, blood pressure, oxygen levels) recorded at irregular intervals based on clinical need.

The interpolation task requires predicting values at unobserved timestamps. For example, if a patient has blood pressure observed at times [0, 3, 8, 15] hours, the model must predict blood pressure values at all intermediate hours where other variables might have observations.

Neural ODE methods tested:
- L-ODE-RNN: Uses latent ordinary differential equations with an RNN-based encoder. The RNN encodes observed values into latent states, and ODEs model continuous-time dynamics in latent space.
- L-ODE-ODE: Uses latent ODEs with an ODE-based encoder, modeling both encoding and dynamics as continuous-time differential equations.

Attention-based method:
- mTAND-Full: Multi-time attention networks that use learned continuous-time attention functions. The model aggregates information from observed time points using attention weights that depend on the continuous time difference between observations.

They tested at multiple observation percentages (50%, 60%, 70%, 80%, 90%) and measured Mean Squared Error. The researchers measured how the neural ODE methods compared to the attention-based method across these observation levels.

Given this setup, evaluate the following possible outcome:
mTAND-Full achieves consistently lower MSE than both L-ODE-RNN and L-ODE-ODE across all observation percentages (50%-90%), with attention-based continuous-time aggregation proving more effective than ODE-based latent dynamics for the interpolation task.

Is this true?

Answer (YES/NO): YES